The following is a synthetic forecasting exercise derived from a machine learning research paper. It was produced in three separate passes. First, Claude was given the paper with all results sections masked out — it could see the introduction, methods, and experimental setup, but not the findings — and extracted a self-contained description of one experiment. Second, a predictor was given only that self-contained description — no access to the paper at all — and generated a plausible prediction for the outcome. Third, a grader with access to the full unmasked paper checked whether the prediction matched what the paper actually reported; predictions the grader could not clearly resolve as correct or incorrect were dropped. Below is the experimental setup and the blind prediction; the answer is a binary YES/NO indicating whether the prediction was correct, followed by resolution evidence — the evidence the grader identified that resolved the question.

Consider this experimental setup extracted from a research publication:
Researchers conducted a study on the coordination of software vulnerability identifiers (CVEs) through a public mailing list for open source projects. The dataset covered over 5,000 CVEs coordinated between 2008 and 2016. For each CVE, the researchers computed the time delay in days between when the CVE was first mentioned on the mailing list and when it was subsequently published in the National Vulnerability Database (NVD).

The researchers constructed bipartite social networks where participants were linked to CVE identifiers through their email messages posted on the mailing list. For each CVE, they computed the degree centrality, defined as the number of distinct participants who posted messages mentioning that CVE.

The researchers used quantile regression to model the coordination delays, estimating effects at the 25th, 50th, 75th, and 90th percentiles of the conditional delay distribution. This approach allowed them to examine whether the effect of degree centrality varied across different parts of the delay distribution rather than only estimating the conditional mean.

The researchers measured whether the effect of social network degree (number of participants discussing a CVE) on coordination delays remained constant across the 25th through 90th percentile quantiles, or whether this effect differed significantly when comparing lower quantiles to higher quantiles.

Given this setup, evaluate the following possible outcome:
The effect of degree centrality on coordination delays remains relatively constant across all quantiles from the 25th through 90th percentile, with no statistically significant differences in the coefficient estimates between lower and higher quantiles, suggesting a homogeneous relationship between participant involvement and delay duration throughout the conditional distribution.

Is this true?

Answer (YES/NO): NO